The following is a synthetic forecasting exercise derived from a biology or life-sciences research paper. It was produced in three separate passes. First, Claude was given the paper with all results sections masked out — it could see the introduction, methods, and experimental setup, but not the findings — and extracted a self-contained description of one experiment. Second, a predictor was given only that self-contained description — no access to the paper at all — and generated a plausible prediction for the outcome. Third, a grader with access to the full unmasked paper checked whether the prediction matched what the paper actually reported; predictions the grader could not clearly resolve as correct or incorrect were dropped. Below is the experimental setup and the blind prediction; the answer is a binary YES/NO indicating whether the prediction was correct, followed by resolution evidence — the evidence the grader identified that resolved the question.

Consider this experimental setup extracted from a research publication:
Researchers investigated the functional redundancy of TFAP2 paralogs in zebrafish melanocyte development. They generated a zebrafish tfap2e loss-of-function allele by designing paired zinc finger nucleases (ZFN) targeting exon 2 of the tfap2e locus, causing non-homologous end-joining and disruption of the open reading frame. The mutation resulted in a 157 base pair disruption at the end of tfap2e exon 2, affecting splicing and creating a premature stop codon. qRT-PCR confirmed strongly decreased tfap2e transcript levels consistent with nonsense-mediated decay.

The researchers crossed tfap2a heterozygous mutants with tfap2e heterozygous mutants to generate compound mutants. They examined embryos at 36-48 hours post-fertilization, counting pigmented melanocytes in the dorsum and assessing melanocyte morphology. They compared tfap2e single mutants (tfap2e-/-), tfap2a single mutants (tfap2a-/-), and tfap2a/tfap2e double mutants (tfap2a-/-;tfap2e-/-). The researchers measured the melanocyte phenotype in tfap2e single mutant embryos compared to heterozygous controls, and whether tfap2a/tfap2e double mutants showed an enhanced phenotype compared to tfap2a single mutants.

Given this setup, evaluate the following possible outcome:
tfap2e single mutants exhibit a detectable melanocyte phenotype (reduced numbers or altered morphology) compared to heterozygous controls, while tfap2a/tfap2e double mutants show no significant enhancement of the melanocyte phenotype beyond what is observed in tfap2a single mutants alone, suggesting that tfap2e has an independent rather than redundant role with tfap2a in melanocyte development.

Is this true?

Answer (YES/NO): NO